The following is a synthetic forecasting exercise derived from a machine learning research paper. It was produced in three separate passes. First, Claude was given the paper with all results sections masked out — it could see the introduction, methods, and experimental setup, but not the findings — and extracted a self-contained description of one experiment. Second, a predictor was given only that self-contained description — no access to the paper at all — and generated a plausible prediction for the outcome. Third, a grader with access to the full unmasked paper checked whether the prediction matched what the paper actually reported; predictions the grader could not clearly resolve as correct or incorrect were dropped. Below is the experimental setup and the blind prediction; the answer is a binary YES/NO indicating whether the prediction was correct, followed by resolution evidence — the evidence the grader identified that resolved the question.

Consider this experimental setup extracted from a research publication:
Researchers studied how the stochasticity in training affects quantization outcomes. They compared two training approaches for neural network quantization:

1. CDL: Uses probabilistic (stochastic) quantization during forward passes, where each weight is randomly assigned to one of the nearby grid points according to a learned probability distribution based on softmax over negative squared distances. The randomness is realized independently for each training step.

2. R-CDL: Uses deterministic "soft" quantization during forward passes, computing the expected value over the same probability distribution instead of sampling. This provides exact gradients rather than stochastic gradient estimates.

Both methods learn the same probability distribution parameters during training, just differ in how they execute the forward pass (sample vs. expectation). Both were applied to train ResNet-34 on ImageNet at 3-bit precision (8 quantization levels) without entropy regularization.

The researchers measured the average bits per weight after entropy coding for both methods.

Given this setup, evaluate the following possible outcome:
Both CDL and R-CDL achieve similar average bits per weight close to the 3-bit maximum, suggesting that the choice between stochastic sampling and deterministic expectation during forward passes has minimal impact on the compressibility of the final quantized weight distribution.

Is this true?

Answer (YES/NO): NO